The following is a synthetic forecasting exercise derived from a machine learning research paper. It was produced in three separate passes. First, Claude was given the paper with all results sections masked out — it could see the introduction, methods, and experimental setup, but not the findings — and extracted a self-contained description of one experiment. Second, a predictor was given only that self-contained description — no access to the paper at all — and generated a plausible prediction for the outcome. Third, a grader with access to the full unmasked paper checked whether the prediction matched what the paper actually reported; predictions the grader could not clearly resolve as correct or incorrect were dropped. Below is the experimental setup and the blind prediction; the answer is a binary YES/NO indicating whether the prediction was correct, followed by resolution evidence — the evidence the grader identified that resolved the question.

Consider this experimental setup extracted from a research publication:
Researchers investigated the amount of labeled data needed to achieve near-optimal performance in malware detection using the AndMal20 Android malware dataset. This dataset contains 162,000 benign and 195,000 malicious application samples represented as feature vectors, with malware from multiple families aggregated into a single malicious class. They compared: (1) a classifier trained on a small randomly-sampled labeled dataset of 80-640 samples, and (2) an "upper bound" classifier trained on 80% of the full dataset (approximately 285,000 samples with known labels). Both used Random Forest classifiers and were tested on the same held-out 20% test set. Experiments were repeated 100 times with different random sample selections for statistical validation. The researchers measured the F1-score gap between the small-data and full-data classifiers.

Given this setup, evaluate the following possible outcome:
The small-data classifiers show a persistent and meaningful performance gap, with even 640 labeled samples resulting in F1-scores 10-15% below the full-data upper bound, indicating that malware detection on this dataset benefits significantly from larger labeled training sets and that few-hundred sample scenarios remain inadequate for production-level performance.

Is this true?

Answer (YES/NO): NO